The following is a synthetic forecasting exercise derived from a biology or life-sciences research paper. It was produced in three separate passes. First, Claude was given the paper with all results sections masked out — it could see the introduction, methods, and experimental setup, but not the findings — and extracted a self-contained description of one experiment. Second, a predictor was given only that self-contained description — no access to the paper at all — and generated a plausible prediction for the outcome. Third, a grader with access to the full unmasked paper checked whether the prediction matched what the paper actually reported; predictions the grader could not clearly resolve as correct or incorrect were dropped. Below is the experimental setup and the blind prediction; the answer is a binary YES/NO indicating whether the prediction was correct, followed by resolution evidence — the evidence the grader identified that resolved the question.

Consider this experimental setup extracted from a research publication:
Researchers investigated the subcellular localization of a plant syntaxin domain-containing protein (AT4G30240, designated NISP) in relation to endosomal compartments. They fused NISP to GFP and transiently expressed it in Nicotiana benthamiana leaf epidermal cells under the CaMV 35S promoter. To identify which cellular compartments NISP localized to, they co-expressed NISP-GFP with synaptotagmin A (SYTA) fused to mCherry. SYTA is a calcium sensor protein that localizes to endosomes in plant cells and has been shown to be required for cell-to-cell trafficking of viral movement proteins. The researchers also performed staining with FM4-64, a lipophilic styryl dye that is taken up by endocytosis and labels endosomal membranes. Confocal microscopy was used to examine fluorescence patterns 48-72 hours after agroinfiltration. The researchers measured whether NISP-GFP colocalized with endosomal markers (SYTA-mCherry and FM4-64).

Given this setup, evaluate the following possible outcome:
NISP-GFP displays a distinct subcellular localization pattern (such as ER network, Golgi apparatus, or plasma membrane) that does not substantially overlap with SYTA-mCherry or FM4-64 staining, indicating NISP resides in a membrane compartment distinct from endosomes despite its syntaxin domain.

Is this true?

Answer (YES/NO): NO